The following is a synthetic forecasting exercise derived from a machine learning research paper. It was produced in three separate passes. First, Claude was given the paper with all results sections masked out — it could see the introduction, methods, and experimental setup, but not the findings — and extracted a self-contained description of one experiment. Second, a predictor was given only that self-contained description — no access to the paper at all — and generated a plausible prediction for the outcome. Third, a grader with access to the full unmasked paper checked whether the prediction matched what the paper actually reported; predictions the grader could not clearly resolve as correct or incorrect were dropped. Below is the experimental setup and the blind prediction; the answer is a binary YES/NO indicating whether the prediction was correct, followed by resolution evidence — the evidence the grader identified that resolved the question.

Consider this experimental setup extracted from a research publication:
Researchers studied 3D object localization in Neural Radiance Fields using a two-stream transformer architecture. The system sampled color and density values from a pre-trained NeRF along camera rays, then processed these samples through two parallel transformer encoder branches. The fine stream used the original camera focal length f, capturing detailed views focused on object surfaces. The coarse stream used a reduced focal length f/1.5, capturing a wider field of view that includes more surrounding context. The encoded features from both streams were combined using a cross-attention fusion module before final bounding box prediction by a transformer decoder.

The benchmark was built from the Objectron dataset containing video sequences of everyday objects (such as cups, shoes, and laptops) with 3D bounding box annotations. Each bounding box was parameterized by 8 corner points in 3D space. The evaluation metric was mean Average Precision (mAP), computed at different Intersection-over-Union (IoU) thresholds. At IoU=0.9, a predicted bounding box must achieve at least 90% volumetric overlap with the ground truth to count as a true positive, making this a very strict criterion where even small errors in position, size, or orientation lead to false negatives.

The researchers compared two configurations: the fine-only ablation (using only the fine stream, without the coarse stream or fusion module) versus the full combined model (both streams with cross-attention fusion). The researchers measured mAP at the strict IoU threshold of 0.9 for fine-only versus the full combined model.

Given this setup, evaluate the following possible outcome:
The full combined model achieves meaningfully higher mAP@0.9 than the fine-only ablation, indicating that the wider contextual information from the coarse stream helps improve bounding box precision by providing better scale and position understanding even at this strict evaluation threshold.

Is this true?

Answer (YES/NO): YES